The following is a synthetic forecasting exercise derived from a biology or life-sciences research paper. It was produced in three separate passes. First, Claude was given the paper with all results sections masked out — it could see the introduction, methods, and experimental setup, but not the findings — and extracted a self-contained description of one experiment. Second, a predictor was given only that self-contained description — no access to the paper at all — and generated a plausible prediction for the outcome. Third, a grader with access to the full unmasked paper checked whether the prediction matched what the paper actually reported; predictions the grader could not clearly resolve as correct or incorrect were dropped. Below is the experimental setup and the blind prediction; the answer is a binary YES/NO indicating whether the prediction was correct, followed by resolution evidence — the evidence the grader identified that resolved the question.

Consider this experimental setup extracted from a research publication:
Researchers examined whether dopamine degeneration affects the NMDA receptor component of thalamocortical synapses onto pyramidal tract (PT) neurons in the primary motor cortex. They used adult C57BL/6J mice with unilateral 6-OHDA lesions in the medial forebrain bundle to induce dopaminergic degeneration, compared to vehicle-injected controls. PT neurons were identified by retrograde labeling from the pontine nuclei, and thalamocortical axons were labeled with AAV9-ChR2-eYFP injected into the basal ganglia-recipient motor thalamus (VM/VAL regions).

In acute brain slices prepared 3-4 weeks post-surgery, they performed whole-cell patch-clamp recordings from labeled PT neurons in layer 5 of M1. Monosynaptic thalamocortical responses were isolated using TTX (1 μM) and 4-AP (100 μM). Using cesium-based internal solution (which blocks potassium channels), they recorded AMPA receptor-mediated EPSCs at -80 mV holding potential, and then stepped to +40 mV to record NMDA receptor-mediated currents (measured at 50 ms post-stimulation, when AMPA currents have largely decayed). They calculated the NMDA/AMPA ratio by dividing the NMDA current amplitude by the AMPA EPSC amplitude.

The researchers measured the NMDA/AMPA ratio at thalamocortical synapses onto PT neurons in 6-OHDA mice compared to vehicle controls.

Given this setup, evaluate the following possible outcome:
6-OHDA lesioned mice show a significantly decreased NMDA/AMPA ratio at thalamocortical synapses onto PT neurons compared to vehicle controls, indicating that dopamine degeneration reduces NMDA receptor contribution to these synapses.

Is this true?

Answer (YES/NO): NO